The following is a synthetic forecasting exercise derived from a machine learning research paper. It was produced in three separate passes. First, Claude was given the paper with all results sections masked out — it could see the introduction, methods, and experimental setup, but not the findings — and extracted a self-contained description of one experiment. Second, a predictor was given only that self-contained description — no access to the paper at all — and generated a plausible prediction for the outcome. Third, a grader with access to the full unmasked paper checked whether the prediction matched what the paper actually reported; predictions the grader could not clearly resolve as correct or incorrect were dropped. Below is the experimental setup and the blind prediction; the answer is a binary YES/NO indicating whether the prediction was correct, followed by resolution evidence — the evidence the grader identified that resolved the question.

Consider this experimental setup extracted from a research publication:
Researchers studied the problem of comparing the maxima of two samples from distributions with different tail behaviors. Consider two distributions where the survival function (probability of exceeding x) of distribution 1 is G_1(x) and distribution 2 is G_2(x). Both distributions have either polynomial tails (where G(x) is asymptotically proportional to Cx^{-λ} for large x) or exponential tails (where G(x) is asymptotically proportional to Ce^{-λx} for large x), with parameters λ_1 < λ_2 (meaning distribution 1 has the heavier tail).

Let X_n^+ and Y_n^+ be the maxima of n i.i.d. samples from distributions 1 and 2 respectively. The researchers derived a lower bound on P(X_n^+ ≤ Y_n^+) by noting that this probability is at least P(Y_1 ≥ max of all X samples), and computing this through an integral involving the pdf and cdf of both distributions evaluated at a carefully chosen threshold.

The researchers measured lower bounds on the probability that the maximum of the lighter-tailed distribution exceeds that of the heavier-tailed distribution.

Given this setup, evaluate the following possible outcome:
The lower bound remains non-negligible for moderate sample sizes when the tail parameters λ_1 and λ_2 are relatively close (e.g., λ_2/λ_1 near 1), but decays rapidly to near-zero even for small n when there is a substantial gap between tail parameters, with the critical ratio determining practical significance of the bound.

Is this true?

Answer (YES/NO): YES